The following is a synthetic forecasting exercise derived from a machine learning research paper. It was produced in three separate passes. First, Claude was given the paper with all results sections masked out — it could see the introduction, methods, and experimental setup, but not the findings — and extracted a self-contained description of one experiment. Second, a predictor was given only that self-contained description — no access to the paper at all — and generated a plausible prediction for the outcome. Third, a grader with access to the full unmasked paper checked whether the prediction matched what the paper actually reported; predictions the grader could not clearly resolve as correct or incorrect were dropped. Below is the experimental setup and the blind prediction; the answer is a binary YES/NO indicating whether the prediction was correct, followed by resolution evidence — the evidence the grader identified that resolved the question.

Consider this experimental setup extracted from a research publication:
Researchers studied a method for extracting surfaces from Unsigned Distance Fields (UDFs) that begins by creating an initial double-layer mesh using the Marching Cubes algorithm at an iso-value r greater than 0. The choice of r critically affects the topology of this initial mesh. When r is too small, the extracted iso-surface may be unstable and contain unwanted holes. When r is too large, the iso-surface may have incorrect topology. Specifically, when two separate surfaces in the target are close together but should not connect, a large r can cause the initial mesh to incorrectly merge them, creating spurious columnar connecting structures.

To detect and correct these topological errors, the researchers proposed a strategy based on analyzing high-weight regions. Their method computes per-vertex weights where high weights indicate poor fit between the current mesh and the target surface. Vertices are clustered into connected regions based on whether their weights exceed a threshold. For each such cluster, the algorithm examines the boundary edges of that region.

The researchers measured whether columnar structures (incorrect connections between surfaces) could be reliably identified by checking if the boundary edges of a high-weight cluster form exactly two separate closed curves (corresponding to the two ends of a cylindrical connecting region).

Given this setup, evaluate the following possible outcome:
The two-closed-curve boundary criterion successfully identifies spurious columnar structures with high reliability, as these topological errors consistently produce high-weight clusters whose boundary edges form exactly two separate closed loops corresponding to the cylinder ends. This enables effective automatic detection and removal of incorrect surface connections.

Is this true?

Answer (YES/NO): YES